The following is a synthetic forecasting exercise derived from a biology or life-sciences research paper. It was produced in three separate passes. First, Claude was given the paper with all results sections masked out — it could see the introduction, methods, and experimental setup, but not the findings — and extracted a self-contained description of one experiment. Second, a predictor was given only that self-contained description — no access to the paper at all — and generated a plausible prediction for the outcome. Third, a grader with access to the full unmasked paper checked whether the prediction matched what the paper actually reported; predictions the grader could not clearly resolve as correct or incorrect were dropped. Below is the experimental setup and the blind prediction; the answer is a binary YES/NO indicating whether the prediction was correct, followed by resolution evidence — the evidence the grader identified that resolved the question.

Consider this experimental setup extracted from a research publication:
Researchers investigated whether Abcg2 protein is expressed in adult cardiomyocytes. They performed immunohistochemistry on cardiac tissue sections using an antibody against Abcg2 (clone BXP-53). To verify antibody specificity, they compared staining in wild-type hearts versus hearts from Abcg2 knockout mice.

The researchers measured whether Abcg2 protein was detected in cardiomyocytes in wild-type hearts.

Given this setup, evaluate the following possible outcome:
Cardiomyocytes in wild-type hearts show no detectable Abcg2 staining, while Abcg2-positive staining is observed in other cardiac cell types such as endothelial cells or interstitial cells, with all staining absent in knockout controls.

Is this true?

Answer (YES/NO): YES